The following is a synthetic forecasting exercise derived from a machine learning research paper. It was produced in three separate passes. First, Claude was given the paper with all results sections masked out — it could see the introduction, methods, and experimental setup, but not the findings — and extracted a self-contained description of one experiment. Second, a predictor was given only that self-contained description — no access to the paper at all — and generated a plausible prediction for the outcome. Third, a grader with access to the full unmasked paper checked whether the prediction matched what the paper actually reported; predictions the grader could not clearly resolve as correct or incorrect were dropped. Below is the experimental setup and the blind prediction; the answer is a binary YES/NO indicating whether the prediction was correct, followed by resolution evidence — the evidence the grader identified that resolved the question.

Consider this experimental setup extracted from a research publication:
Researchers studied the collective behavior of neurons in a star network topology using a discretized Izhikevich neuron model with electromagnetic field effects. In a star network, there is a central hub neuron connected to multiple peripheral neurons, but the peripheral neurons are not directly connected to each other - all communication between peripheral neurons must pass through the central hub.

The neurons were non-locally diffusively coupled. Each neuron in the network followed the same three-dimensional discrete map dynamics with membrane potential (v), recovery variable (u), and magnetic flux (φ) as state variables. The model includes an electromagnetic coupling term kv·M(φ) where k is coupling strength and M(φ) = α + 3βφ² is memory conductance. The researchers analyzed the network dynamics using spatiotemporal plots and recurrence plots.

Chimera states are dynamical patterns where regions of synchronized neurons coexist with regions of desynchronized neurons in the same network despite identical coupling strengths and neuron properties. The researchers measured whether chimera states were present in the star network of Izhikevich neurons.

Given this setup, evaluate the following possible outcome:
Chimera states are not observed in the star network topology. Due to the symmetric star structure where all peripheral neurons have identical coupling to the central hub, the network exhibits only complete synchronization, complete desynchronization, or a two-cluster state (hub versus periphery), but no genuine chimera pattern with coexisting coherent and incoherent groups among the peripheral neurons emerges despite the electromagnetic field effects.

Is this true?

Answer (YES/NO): NO